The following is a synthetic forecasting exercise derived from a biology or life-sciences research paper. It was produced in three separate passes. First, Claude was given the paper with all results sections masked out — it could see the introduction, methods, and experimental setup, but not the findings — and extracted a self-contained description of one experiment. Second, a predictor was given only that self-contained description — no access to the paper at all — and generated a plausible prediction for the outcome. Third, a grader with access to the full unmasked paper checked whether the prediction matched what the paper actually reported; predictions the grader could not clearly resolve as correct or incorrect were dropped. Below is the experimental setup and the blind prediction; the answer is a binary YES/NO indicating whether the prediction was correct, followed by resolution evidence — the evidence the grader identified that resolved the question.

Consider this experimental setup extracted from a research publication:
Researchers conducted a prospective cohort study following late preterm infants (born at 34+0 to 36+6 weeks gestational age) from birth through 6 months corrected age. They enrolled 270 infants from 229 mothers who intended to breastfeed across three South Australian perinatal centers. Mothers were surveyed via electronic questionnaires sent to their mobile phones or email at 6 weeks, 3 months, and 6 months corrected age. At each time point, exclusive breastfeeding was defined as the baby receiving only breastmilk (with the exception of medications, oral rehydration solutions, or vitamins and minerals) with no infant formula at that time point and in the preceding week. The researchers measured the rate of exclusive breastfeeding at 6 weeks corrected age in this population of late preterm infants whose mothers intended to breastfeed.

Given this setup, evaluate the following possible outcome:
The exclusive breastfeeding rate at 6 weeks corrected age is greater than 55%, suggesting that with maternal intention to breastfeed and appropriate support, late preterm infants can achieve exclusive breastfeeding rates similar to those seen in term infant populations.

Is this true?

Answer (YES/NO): NO